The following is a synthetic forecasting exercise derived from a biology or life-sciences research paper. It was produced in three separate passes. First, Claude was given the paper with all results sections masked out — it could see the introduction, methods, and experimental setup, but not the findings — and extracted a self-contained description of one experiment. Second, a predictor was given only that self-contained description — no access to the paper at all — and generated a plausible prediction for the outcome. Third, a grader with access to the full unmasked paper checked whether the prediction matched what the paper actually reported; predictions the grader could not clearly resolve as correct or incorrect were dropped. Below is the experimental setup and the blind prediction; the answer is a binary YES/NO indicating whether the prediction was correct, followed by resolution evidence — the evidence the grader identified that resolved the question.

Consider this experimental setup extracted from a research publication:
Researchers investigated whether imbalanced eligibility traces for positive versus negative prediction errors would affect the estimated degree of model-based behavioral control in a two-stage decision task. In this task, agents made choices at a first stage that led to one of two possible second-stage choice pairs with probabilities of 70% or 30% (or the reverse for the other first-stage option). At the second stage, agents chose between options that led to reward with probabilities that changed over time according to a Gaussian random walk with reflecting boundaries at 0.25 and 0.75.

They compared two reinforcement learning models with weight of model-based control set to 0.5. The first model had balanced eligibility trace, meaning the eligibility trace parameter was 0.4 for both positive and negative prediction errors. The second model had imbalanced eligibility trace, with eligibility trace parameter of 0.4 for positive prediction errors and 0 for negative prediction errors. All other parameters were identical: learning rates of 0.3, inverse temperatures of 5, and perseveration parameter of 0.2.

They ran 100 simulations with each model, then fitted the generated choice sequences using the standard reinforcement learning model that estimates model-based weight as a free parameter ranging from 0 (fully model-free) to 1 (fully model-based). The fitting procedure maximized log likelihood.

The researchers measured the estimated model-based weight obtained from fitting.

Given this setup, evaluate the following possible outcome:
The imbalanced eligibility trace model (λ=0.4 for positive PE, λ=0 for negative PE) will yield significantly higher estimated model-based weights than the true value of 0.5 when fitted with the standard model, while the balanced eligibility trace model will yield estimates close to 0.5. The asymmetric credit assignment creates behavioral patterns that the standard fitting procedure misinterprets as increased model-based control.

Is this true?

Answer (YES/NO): NO